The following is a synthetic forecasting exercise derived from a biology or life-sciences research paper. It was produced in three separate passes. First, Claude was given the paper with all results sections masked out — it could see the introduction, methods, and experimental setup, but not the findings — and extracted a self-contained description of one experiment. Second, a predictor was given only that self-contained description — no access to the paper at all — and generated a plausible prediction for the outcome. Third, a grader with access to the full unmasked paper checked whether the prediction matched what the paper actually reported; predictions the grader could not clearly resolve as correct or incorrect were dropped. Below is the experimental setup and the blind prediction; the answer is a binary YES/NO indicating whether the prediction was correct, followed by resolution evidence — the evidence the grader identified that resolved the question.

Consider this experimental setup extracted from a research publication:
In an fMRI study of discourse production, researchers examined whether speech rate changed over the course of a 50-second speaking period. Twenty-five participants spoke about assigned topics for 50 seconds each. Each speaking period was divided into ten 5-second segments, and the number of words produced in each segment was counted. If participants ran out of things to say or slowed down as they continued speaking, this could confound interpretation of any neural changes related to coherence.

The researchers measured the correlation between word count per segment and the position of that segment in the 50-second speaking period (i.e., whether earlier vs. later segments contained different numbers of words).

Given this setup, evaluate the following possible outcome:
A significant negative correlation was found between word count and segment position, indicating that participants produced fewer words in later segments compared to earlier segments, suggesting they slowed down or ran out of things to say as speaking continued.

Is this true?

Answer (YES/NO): NO